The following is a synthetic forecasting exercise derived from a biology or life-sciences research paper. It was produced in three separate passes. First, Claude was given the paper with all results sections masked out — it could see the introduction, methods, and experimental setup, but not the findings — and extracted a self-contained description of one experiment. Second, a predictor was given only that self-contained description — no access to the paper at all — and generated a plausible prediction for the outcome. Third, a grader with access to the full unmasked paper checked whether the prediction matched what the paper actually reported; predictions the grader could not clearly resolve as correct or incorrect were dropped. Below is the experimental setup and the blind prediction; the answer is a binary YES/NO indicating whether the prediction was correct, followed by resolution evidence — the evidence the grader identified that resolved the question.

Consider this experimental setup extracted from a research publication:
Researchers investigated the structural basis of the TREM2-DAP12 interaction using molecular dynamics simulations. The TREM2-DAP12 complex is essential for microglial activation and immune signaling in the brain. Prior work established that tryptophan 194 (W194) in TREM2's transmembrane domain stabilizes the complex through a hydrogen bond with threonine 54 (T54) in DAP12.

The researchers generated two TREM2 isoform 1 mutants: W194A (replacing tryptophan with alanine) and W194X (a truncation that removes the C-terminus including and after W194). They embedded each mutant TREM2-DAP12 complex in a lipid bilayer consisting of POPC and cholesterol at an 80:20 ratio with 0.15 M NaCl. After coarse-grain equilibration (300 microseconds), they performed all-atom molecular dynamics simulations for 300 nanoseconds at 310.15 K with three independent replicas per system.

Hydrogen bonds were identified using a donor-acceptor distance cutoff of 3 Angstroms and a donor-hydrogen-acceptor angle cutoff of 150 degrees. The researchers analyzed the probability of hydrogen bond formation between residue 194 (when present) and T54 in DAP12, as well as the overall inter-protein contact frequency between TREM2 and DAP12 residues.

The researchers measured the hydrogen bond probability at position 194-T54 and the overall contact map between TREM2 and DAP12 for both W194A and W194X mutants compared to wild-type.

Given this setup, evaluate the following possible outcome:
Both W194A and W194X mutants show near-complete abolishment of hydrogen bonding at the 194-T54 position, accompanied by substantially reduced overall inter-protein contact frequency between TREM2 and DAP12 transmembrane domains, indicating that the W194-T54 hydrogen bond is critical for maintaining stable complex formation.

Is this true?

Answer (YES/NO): NO